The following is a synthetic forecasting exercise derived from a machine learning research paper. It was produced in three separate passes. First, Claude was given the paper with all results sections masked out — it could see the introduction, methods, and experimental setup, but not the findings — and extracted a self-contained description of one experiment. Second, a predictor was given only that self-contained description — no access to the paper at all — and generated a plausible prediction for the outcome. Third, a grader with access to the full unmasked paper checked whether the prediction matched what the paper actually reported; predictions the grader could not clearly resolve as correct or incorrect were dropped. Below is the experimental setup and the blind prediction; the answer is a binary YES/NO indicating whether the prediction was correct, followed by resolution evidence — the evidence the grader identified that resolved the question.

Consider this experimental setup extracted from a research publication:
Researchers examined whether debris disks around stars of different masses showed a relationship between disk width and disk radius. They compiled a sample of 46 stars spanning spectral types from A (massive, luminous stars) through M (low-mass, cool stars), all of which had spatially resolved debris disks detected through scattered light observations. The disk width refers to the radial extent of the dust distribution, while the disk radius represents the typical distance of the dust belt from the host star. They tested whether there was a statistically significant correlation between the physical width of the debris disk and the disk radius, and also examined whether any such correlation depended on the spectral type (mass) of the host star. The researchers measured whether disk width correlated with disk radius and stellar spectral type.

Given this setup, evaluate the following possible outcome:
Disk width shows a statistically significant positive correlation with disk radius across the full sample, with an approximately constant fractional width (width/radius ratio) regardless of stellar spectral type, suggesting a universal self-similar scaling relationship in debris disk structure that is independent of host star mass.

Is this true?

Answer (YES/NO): NO